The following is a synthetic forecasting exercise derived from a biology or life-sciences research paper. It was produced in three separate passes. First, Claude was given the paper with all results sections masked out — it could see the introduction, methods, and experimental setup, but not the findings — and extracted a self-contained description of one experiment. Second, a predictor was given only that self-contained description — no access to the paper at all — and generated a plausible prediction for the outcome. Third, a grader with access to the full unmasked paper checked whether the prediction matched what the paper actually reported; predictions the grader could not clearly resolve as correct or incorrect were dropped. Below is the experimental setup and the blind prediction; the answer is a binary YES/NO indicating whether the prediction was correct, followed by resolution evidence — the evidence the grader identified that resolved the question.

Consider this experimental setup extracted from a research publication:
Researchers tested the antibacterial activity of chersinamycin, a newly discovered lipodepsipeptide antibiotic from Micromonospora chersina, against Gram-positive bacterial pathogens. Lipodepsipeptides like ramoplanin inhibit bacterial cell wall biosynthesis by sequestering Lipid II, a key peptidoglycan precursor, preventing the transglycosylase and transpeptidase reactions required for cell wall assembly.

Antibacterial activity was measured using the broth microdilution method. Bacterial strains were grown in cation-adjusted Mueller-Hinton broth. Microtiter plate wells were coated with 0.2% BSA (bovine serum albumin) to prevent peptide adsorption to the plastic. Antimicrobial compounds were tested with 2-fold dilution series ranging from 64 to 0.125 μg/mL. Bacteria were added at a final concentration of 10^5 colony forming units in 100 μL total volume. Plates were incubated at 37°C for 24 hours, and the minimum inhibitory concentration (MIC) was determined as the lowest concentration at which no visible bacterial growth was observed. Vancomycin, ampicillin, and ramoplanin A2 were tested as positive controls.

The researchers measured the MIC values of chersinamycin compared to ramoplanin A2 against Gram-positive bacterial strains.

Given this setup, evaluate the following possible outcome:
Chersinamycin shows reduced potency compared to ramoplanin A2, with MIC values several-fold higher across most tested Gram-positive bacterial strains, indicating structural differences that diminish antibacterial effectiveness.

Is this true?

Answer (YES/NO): NO